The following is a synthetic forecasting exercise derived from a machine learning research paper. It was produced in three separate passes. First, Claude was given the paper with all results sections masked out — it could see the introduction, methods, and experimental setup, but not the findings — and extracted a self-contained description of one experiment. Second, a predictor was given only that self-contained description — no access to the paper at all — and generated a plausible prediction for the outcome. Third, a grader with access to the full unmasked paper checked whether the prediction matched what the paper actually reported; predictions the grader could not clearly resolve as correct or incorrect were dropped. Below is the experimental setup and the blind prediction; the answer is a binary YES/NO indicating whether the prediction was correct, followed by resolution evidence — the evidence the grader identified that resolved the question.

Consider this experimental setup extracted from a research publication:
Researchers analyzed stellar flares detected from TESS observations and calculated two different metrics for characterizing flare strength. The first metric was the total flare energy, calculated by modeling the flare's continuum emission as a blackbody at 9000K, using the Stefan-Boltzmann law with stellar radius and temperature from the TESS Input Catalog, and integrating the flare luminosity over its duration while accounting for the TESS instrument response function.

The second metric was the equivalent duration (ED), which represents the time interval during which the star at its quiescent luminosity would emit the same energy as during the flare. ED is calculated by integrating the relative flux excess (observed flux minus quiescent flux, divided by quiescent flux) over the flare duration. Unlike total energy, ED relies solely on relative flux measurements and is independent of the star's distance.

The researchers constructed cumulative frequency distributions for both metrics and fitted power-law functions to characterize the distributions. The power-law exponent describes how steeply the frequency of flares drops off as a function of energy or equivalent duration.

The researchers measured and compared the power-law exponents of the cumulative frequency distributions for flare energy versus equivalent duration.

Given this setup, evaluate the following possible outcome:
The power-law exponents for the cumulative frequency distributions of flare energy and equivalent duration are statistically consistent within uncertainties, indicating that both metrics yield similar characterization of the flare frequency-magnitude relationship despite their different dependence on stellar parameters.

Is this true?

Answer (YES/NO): NO